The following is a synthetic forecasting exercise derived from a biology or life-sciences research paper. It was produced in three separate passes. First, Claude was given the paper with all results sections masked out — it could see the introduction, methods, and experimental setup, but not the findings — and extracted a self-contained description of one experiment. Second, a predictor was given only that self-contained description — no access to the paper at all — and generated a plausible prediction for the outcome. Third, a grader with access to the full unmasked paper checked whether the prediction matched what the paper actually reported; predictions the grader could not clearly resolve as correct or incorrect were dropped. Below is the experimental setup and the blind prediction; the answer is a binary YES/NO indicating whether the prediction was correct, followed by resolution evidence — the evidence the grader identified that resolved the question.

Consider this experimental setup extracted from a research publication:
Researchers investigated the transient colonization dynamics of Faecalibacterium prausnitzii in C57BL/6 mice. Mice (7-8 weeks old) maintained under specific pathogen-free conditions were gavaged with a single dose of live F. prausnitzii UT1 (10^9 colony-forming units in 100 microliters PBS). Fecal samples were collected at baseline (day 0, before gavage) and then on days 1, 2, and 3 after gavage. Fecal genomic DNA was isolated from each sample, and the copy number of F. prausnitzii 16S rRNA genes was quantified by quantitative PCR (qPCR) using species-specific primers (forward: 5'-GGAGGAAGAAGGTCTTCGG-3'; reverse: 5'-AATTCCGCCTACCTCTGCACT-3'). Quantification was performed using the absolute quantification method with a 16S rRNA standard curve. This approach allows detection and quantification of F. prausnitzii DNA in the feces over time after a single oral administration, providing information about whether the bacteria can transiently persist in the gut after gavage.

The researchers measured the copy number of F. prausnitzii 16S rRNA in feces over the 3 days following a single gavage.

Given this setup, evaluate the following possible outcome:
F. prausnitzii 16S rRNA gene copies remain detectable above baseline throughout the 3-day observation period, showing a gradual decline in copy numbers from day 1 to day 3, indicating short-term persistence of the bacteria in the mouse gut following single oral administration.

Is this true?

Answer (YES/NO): NO